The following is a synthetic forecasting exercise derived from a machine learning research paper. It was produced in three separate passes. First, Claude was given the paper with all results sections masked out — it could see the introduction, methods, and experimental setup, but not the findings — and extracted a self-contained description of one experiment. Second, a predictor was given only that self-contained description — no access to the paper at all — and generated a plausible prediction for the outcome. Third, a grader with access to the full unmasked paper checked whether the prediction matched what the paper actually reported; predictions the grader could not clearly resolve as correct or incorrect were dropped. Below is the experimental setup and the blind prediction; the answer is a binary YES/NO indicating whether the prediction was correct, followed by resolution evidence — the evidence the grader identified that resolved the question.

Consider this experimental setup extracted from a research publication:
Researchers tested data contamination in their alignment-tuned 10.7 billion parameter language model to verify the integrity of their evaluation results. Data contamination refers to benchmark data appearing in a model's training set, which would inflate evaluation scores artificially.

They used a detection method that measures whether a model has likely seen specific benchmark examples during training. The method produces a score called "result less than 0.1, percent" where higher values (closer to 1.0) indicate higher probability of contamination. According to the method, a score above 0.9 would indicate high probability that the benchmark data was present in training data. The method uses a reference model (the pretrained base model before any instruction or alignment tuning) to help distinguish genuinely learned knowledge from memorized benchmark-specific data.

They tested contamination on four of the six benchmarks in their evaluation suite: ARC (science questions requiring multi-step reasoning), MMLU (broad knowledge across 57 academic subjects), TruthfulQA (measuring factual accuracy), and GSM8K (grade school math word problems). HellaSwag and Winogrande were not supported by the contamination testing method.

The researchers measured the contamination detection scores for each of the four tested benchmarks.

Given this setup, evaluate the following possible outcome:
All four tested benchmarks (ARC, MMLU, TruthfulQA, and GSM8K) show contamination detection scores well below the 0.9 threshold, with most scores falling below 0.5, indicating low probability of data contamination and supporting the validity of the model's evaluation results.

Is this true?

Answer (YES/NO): YES